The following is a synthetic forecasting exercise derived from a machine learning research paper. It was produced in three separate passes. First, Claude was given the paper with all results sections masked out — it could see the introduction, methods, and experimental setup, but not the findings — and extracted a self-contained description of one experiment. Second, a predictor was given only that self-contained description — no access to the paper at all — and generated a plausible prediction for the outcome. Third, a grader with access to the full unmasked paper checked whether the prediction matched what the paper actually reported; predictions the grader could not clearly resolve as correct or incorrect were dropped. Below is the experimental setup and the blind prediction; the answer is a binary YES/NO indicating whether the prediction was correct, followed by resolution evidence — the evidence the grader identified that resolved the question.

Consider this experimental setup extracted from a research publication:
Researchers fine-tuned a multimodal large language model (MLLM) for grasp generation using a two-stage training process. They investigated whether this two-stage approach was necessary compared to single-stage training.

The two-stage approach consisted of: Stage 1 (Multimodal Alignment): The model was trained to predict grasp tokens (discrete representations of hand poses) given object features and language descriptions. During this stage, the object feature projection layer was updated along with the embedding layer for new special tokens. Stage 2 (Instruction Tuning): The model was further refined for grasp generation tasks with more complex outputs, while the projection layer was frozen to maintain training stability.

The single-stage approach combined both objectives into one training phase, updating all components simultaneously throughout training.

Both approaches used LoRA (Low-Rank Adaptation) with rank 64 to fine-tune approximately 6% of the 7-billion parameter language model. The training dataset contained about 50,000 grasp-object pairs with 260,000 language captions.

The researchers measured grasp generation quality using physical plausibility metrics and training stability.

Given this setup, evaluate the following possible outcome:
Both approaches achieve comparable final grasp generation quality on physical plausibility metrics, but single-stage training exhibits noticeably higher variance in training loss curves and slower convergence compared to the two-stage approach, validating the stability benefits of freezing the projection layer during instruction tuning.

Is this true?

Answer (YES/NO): NO